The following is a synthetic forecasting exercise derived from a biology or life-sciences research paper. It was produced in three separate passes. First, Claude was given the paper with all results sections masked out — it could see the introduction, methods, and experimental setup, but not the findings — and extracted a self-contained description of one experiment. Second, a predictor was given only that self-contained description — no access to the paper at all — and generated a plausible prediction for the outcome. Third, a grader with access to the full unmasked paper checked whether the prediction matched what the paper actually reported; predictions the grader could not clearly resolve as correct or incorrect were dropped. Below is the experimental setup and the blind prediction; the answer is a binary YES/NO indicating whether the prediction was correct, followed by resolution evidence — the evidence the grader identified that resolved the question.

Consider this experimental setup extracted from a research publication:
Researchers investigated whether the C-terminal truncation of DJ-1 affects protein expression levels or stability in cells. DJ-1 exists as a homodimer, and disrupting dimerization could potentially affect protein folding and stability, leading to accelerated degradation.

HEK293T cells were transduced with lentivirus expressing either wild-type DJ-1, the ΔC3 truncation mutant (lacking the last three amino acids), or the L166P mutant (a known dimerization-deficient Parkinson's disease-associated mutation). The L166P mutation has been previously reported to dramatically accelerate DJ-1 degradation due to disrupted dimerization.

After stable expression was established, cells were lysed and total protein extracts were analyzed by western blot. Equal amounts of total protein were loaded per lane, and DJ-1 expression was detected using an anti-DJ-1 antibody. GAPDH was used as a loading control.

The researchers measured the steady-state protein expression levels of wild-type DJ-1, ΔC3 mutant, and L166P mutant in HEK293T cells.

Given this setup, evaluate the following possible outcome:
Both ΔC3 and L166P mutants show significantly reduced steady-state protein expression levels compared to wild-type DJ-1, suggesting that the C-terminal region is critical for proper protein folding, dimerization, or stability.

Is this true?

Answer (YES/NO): NO